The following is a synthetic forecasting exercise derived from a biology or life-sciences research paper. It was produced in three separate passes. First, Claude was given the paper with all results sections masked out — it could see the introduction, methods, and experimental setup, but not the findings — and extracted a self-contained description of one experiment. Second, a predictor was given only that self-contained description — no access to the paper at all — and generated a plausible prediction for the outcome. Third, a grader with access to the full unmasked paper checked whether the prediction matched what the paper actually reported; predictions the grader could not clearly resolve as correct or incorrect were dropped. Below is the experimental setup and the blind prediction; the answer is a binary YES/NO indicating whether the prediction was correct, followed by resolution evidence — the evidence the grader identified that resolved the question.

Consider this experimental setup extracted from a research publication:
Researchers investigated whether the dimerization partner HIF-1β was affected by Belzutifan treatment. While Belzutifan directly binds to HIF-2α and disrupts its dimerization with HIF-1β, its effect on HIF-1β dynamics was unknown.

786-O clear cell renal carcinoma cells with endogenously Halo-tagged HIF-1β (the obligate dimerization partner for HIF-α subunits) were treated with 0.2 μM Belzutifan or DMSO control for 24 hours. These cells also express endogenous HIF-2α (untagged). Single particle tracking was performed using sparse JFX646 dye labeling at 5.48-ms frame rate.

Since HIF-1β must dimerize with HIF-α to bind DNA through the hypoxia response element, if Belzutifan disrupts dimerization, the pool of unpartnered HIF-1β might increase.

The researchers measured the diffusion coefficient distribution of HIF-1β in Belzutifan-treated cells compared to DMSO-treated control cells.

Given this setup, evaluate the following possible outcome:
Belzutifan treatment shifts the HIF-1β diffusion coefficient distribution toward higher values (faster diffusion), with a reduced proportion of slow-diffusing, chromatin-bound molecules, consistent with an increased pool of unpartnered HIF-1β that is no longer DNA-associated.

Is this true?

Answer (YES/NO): YES